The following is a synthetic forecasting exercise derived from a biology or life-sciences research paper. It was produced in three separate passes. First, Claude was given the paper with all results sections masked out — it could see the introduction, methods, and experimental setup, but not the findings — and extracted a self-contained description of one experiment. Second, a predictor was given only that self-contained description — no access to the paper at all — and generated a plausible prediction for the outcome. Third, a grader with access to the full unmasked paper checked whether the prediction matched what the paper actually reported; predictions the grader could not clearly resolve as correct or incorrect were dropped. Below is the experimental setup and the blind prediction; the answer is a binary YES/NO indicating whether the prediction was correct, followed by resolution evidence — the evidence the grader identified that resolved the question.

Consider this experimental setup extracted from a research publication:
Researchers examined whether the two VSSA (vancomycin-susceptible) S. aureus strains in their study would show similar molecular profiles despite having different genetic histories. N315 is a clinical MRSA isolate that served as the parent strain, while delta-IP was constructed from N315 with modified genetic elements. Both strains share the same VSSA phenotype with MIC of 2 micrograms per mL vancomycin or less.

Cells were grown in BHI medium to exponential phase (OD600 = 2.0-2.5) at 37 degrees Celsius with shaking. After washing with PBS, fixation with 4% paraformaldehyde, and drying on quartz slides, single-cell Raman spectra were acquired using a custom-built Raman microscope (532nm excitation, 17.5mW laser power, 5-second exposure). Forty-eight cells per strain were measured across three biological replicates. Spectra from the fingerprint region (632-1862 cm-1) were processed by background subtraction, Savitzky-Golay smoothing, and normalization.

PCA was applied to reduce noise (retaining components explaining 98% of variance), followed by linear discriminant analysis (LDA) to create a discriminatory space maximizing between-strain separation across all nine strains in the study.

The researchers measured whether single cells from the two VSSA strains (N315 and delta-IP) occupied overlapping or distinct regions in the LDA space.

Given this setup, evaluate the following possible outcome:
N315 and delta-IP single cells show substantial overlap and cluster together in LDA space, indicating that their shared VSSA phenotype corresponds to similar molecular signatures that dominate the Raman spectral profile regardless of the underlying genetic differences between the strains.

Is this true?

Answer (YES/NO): NO